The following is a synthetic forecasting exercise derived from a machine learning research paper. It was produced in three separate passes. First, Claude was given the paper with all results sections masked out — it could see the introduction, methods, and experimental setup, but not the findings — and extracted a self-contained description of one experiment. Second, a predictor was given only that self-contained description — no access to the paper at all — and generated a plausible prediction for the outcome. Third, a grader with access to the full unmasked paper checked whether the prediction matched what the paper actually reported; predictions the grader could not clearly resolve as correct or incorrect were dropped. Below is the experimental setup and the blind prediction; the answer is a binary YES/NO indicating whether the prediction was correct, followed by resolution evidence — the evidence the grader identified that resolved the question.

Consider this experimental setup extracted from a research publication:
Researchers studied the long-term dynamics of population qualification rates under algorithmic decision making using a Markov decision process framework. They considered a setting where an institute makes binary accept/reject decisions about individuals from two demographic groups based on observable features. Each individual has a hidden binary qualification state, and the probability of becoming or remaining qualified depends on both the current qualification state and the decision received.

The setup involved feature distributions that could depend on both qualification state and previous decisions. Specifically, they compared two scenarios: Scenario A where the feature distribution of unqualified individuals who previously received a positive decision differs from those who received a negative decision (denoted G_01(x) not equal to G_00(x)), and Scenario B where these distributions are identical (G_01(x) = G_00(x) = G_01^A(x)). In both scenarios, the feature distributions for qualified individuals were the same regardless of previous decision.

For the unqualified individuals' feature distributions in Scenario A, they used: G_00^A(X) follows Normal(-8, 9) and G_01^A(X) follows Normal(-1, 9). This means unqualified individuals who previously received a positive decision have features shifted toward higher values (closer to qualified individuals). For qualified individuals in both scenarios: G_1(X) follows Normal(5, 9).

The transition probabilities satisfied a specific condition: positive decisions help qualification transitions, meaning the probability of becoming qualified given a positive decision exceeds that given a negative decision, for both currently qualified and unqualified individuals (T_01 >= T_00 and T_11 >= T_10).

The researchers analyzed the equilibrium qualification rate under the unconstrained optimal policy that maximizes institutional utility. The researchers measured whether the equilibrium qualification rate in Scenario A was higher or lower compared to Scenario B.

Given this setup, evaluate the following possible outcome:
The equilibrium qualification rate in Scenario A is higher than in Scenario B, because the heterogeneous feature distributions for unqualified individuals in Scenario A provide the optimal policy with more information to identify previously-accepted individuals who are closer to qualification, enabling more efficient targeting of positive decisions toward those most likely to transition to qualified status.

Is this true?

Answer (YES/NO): NO